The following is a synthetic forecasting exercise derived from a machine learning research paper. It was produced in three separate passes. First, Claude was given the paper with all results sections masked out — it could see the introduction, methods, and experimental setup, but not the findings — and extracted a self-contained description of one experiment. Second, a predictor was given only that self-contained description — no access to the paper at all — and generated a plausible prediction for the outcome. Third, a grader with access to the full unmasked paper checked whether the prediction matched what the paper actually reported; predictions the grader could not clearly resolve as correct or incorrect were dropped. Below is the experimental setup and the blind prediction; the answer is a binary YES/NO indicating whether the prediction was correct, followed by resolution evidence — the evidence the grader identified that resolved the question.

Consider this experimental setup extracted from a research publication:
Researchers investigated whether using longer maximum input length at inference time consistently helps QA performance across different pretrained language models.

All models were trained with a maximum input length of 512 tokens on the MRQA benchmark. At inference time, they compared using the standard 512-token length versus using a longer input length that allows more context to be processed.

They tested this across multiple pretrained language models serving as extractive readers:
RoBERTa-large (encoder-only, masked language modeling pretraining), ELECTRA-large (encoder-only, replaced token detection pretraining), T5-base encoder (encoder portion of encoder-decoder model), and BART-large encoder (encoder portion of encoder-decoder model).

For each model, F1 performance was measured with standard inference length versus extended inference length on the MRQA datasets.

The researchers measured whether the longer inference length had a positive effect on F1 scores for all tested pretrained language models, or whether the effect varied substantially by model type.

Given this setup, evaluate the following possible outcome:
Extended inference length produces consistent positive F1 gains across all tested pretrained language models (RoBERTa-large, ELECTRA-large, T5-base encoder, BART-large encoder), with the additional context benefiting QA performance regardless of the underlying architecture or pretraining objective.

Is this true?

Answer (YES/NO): NO